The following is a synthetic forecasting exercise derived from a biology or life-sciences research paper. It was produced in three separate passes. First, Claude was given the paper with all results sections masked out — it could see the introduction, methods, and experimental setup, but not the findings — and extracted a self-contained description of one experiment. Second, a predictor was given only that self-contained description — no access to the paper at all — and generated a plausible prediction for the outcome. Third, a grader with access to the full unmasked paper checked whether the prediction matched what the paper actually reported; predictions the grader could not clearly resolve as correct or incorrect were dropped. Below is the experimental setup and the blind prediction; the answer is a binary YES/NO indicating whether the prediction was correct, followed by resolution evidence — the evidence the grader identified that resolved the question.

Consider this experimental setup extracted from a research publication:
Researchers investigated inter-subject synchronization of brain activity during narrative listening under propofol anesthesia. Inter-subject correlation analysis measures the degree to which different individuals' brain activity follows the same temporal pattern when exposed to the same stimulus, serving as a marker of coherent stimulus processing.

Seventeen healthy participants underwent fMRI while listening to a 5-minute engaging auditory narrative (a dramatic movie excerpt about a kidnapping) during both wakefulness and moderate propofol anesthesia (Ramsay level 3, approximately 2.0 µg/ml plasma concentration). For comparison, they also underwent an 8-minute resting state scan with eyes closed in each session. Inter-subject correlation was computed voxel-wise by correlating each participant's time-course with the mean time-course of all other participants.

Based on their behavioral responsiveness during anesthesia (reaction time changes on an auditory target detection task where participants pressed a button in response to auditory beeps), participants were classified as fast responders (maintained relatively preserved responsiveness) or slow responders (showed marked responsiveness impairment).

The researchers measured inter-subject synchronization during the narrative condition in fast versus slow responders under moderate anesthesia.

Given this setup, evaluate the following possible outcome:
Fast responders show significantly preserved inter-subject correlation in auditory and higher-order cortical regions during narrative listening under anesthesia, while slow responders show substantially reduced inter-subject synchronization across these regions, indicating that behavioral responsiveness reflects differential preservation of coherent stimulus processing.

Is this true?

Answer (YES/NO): NO